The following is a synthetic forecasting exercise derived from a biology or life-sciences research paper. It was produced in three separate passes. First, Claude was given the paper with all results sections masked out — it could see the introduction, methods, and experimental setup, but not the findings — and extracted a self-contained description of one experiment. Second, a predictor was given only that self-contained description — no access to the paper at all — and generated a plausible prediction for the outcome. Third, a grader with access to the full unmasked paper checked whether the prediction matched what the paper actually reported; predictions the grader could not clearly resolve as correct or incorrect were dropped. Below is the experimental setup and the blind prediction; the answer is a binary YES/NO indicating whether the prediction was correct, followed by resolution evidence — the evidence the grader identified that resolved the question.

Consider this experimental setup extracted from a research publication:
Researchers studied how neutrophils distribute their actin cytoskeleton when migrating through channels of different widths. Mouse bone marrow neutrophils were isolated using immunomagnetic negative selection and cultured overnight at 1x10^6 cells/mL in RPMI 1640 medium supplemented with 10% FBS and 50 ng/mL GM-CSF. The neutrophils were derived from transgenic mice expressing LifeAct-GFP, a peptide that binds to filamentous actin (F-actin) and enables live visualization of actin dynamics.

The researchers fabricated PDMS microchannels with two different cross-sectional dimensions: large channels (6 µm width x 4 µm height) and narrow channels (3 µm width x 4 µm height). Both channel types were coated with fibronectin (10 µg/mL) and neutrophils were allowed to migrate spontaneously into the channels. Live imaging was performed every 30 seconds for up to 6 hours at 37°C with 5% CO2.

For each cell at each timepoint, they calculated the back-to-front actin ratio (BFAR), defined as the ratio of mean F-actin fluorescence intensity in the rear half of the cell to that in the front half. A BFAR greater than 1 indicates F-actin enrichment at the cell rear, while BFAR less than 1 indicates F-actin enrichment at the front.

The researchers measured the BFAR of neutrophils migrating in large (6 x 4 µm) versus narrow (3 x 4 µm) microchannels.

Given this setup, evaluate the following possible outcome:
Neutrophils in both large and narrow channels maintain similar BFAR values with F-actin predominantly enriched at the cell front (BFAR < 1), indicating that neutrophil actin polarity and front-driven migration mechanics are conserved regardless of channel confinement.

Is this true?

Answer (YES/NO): NO